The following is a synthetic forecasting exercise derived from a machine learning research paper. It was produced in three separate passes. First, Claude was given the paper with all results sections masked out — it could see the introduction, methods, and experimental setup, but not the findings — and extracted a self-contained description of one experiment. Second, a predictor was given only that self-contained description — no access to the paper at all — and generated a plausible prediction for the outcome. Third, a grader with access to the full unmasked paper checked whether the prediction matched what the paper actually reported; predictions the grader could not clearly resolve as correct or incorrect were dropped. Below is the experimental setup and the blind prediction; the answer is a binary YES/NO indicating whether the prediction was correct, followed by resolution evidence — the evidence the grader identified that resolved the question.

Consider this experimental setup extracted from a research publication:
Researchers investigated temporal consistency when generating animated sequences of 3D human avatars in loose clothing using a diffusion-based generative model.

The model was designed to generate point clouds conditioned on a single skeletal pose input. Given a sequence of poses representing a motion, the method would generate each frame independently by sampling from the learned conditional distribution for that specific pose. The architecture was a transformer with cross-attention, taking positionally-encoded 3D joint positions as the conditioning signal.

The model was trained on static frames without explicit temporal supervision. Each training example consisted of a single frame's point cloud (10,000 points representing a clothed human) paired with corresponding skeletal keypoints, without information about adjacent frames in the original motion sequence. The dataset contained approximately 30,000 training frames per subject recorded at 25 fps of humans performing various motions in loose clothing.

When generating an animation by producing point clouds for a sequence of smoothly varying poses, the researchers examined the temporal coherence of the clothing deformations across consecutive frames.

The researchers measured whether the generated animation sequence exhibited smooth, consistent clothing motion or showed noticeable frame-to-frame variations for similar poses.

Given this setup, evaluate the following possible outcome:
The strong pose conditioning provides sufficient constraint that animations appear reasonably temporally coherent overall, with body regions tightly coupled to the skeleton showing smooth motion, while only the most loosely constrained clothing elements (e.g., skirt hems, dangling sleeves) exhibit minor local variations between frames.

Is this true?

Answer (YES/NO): NO